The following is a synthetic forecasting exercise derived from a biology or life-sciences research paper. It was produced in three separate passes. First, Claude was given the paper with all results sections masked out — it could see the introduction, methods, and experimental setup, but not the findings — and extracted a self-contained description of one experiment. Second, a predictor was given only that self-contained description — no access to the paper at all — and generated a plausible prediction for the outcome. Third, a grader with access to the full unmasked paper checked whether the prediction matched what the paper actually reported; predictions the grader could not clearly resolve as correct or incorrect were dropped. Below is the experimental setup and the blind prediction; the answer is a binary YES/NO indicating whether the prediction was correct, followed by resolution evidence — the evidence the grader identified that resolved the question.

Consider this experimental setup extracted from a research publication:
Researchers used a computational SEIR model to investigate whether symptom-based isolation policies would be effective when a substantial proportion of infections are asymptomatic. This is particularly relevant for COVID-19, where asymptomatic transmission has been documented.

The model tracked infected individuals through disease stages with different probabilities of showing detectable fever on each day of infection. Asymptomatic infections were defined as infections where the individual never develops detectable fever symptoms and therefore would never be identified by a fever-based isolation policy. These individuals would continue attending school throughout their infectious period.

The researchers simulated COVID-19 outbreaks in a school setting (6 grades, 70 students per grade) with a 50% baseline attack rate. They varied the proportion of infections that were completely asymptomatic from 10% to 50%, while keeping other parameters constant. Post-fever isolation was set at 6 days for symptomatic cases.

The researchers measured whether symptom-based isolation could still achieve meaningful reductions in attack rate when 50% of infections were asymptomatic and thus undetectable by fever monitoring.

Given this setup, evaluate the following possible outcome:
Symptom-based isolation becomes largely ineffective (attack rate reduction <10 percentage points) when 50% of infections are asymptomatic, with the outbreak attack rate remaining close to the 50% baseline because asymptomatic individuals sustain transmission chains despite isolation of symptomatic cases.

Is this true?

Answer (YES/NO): YES